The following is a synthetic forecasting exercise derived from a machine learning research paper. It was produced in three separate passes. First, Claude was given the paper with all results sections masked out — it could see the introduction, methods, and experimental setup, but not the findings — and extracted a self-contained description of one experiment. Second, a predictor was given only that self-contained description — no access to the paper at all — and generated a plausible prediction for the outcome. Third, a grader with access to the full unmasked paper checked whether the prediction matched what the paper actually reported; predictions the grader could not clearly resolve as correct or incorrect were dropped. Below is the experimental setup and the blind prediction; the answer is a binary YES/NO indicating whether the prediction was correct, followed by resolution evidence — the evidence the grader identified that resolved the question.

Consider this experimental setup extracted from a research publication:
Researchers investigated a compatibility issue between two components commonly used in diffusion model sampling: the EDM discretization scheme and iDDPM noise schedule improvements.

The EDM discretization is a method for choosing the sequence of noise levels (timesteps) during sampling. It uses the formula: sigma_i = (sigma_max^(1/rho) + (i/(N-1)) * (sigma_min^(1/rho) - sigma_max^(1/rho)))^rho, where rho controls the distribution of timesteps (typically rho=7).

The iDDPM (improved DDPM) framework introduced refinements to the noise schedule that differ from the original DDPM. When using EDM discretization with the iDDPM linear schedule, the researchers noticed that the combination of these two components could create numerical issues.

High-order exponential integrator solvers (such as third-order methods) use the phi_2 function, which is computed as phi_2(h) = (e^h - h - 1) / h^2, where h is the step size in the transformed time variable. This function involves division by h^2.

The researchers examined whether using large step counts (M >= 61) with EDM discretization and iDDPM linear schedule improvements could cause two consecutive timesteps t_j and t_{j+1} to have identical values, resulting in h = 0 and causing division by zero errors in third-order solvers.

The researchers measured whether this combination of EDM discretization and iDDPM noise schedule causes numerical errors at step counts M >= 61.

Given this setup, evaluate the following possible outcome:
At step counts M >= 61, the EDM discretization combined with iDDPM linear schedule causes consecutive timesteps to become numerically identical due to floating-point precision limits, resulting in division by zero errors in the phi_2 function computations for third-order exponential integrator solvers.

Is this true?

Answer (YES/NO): NO